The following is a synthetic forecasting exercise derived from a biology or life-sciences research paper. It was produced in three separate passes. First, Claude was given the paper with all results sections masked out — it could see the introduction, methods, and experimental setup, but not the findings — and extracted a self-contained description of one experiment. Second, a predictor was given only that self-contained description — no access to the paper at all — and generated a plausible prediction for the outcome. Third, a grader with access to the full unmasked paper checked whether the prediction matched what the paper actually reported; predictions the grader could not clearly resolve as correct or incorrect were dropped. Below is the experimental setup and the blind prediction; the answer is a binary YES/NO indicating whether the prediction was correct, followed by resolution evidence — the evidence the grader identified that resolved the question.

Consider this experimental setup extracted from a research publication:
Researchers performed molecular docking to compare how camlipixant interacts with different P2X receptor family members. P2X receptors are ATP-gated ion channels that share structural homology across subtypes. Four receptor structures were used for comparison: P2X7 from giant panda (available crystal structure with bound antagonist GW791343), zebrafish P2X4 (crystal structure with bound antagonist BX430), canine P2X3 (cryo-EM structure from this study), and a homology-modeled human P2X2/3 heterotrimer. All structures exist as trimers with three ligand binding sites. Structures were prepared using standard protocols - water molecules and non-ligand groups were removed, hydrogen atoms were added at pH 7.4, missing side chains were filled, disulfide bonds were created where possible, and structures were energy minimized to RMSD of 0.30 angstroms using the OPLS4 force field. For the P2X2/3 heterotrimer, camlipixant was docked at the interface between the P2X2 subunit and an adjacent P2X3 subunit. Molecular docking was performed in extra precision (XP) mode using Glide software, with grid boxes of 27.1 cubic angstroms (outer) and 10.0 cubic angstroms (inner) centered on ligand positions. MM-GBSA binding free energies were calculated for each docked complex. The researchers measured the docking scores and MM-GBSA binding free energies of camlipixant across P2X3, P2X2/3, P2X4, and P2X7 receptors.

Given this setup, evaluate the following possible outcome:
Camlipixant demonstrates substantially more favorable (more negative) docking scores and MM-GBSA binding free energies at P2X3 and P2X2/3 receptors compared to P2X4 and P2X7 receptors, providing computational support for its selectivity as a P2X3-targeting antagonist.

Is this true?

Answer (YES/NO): NO